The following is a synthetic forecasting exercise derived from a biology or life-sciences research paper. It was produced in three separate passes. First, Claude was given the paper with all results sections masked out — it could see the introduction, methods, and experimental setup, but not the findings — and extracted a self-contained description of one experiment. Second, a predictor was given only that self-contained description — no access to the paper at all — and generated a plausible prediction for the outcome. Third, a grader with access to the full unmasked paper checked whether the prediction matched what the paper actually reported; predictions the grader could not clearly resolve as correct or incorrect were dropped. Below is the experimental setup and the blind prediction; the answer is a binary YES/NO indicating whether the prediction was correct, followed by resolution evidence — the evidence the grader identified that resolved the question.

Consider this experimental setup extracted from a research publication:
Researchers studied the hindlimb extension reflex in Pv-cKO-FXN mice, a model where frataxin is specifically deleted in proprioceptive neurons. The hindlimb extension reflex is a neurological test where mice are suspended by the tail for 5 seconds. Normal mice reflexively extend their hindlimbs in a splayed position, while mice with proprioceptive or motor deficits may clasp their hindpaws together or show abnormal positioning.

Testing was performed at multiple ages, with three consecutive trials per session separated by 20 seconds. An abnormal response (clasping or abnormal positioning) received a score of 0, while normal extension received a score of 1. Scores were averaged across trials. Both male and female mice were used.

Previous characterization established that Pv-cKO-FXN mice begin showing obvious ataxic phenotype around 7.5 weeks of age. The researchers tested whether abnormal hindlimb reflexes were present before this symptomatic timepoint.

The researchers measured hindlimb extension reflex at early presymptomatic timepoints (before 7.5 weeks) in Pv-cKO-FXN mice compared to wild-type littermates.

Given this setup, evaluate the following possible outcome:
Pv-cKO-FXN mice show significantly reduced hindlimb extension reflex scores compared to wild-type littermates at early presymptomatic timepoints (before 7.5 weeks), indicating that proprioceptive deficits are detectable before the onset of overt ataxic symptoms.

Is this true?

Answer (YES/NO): NO